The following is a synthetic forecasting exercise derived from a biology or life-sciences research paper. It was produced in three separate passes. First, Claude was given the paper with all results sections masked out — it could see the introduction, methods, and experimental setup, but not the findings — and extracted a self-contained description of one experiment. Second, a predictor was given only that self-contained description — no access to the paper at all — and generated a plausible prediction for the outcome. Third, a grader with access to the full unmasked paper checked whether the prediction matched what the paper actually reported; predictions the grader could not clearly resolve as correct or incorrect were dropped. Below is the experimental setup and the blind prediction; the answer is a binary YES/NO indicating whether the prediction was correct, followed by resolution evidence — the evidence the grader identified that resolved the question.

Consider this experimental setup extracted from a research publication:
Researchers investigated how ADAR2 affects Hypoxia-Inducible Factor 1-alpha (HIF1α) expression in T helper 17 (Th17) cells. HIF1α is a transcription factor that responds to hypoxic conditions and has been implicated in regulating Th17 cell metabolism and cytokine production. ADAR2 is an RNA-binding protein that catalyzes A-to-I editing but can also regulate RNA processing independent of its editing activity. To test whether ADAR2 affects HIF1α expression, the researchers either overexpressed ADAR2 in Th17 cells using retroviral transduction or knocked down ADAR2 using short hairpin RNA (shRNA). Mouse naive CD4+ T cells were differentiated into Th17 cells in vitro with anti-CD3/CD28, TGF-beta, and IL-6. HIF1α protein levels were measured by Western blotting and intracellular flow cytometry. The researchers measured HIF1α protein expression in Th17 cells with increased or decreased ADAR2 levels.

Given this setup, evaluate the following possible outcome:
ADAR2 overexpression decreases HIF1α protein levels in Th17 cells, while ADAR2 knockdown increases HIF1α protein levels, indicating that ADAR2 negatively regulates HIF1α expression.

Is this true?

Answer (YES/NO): YES